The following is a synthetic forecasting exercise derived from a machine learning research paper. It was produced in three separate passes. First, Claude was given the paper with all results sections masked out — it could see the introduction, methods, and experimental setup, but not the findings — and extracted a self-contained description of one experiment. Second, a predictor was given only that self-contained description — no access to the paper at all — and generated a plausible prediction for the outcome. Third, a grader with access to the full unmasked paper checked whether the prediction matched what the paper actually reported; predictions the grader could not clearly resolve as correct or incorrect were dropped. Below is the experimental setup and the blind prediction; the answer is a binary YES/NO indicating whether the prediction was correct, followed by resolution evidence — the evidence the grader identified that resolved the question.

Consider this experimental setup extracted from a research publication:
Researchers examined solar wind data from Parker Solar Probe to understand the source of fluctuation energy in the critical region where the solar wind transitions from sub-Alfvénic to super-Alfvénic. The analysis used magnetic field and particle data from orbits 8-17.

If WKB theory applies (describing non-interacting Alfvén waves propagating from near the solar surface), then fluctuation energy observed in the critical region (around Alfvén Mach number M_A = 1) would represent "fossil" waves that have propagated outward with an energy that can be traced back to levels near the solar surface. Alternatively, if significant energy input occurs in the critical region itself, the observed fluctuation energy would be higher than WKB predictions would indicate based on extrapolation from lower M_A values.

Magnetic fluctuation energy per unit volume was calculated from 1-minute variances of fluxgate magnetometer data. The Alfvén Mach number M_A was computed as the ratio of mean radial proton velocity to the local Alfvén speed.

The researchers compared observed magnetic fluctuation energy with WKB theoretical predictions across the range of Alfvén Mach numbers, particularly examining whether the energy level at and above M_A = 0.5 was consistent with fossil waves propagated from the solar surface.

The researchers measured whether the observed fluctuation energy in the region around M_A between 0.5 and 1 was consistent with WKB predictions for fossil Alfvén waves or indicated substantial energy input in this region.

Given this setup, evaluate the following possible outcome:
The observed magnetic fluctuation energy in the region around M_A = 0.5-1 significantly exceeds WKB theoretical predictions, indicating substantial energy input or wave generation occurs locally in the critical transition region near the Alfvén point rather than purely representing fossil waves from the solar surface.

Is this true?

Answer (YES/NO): YES